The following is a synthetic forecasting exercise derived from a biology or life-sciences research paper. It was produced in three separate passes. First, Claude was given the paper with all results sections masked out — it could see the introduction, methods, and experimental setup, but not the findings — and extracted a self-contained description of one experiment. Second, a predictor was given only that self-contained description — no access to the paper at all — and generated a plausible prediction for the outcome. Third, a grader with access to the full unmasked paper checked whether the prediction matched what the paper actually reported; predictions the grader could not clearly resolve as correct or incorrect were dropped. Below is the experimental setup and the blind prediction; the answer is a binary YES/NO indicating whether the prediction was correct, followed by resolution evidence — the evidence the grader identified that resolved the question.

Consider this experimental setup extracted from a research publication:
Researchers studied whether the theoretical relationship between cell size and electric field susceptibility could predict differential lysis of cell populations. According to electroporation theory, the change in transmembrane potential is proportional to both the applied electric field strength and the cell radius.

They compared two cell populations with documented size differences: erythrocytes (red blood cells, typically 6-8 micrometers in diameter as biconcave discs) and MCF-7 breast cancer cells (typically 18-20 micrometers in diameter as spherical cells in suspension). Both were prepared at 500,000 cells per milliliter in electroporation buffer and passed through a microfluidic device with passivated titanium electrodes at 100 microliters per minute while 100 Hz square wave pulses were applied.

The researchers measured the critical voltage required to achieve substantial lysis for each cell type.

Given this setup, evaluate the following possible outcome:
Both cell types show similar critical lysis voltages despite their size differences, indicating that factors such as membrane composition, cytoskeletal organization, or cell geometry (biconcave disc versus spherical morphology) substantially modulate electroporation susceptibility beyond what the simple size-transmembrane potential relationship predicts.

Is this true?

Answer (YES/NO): NO